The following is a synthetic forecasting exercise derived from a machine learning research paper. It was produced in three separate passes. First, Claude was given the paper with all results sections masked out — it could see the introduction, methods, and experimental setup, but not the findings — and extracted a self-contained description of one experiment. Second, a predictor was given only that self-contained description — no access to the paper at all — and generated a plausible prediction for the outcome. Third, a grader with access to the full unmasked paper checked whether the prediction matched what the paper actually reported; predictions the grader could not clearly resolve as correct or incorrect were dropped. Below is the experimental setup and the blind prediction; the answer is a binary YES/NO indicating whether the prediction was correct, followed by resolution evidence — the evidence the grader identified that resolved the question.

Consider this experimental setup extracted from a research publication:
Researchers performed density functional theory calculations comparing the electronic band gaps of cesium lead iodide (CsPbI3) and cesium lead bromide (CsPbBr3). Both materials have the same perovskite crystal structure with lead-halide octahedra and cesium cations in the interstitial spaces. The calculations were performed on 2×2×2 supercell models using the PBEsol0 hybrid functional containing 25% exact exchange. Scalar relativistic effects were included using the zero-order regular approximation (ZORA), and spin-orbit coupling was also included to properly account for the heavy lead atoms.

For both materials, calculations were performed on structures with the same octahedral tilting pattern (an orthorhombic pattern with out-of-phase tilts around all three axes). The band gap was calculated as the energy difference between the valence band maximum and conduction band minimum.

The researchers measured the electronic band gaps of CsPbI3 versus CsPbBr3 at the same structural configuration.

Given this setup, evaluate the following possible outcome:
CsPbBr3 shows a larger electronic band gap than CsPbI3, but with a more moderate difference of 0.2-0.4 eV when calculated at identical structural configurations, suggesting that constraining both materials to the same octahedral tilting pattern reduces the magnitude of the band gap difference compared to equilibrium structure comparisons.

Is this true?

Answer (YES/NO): NO